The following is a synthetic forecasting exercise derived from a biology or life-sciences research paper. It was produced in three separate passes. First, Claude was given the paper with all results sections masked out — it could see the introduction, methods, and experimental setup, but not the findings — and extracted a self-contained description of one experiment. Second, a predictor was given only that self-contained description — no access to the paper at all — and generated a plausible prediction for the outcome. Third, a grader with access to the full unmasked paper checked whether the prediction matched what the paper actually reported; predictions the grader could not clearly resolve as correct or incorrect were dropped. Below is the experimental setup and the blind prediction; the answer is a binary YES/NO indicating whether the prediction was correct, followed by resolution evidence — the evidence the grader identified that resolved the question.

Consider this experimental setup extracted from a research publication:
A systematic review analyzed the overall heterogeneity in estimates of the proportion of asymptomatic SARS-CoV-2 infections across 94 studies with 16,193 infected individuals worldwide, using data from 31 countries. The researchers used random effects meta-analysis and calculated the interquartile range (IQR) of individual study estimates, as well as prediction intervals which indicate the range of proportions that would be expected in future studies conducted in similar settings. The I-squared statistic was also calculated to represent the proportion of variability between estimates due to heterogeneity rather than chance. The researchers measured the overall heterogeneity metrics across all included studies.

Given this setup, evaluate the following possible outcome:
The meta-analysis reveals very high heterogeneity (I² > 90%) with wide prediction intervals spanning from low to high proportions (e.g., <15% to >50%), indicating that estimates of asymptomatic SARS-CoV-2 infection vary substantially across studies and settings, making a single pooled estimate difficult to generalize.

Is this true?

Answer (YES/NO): YES